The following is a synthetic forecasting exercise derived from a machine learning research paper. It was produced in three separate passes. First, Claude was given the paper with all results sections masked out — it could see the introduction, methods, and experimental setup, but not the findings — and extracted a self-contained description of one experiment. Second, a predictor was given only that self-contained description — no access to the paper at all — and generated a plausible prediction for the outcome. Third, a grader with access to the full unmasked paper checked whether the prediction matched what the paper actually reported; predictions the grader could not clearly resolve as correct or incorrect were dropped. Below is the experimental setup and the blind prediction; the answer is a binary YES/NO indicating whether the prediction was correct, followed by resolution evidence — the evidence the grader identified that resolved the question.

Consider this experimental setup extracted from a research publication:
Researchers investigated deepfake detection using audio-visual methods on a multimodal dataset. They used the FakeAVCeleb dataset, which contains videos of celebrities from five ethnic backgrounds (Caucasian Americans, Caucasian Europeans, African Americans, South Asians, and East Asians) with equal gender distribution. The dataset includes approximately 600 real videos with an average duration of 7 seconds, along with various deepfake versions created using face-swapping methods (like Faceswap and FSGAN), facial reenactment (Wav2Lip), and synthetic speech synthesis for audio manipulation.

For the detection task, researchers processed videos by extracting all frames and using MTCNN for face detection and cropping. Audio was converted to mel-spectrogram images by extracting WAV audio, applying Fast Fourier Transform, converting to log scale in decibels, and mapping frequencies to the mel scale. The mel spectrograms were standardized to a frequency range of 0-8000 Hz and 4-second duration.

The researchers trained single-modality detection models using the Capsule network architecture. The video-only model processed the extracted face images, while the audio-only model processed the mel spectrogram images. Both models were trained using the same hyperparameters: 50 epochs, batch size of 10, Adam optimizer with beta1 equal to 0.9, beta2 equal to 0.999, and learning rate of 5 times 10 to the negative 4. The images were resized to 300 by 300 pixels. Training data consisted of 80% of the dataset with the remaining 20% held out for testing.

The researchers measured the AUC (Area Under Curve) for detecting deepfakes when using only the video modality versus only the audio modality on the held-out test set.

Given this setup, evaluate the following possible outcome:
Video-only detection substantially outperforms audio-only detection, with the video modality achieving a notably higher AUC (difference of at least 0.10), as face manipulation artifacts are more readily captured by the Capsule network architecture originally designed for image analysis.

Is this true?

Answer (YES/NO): NO